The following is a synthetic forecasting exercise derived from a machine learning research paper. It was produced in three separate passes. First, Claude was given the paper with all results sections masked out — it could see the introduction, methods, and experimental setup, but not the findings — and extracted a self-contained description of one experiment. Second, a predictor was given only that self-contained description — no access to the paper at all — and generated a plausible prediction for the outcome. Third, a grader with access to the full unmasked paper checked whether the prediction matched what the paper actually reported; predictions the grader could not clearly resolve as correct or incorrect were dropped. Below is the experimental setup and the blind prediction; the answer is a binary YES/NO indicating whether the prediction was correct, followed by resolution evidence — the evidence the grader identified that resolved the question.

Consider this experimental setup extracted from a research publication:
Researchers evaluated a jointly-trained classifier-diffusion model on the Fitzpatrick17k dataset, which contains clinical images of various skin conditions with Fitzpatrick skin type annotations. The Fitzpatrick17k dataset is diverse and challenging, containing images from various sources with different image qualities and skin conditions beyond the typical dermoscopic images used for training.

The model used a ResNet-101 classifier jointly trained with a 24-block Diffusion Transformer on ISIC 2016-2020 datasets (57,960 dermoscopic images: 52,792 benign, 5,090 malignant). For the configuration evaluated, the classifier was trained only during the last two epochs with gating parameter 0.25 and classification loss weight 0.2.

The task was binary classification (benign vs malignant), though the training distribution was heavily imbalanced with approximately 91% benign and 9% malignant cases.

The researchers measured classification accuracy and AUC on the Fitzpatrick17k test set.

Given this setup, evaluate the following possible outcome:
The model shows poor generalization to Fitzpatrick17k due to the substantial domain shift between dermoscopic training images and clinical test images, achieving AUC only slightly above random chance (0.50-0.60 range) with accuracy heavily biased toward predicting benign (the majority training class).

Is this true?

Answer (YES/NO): YES